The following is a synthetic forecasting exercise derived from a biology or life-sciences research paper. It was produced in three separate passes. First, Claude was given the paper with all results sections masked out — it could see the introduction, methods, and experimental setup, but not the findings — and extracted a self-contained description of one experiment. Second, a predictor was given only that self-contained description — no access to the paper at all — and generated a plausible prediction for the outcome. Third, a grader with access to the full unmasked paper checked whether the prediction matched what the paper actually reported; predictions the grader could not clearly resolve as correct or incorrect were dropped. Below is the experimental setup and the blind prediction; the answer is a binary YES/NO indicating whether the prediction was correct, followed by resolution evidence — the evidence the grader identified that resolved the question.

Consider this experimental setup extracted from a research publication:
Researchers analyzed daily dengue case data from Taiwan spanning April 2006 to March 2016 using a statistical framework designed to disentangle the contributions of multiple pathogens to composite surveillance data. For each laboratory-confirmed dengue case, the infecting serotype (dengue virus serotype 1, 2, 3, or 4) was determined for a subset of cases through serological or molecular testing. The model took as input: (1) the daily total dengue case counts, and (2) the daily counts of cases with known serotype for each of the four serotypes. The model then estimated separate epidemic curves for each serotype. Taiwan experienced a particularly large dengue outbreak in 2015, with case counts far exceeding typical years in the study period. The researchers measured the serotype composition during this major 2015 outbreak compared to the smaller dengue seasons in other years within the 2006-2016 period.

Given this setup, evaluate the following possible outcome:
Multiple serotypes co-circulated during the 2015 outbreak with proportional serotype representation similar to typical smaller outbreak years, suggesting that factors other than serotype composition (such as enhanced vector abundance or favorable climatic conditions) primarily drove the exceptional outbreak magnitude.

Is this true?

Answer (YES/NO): NO